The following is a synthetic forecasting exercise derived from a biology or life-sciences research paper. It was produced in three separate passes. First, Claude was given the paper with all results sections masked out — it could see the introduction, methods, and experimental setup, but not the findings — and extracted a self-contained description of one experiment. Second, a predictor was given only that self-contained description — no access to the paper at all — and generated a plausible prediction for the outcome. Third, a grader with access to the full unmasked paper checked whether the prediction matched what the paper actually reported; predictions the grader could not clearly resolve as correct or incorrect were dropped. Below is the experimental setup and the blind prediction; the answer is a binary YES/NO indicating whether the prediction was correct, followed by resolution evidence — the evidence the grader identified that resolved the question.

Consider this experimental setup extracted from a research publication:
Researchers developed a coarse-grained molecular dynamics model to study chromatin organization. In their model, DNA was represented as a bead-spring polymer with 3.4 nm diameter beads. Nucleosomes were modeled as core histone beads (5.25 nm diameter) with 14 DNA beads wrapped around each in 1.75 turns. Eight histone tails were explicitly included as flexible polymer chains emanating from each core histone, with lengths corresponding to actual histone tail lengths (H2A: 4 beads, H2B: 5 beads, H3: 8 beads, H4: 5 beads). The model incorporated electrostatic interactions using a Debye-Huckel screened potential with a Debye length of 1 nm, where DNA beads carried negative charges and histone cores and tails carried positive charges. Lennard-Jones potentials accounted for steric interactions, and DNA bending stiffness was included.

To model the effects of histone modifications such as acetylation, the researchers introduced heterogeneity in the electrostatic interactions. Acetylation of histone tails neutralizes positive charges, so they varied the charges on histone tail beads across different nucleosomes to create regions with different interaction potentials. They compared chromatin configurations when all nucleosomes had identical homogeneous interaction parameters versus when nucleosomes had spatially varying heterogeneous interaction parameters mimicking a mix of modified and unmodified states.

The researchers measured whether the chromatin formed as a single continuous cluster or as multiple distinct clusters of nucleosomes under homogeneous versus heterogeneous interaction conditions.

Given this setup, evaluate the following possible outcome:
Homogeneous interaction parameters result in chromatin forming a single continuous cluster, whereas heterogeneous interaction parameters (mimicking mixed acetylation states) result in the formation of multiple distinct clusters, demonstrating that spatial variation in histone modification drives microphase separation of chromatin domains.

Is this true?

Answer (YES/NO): YES